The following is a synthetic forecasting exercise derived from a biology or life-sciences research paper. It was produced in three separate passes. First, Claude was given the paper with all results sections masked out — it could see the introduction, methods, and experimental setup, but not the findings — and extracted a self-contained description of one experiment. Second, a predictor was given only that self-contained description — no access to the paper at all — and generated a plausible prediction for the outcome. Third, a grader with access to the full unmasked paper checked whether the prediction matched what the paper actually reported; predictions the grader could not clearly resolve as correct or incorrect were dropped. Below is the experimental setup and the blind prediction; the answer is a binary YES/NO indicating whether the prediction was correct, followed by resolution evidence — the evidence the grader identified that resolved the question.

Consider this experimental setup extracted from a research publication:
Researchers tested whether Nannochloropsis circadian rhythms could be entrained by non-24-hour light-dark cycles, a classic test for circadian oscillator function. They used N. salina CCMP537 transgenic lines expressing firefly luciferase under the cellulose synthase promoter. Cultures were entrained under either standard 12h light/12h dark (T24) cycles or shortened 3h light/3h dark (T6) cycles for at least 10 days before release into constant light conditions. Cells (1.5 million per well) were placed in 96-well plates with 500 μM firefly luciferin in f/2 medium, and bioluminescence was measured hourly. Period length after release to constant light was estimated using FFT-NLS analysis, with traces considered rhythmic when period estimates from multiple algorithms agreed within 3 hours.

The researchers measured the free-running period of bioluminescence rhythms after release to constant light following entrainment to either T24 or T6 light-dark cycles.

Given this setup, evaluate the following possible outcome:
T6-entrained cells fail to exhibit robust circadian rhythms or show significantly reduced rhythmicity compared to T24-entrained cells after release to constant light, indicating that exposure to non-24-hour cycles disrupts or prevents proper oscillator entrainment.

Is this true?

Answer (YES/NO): NO